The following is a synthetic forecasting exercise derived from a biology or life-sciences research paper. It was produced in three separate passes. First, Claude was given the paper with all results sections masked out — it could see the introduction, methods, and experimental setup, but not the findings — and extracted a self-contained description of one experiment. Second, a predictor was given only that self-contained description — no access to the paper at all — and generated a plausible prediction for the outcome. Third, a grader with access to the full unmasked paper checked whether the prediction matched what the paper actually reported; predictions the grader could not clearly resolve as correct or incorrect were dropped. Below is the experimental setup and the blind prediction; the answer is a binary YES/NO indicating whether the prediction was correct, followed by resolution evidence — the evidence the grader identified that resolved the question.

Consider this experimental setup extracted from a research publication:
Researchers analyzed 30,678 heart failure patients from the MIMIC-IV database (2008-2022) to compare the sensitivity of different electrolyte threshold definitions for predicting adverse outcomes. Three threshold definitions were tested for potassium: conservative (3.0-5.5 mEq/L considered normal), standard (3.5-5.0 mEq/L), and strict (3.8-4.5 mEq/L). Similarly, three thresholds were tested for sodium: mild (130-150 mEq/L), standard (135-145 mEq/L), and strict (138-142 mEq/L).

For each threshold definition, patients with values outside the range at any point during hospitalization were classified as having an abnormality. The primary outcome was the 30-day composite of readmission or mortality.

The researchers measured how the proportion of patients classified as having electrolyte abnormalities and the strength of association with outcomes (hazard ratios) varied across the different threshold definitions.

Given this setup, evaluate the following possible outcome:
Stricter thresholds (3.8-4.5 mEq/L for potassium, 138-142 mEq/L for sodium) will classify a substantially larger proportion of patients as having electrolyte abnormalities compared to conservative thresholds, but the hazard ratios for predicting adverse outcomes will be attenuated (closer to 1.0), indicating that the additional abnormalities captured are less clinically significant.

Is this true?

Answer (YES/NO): NO